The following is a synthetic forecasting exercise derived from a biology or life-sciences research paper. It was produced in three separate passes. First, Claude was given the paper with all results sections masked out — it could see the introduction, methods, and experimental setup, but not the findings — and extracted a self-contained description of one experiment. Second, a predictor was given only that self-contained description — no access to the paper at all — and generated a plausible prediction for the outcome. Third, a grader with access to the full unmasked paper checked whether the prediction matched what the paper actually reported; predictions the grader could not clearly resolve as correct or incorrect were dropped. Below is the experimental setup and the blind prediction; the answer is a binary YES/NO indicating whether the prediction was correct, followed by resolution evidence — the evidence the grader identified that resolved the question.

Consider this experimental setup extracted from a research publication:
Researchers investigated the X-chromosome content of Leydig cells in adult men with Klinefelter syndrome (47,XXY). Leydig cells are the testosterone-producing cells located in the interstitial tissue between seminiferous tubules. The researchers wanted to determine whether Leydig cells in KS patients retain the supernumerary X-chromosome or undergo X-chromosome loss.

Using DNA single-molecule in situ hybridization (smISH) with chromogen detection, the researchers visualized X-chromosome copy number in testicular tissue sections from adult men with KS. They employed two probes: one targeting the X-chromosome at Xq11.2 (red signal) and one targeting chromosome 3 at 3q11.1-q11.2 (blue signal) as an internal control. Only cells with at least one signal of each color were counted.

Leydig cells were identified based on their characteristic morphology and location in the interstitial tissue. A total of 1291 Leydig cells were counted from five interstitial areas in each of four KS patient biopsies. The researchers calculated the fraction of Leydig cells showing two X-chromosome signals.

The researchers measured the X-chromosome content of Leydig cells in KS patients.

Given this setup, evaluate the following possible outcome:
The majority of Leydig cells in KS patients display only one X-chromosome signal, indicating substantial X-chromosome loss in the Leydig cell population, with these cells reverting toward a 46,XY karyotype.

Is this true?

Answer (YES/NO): NO